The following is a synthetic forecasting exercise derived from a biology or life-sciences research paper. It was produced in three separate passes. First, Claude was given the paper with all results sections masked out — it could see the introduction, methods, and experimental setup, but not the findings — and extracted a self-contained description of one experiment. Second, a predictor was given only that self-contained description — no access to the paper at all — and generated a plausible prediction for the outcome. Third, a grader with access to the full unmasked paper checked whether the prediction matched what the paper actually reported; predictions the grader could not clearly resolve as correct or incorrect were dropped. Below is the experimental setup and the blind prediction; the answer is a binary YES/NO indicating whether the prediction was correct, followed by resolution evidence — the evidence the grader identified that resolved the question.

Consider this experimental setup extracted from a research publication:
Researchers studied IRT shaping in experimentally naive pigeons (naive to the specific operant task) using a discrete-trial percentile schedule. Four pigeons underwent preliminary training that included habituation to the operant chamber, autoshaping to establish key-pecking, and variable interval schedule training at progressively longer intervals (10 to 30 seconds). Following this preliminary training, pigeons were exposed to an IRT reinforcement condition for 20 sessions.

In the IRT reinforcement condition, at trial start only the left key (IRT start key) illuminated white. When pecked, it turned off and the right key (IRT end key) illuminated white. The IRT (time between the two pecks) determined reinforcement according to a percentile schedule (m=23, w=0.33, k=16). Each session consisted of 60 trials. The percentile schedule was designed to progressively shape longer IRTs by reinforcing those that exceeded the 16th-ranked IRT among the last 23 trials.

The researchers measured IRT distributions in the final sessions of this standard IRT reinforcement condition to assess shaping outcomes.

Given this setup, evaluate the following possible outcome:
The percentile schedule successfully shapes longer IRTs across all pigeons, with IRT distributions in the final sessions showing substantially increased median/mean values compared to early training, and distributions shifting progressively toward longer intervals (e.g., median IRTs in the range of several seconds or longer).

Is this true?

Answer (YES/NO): NO